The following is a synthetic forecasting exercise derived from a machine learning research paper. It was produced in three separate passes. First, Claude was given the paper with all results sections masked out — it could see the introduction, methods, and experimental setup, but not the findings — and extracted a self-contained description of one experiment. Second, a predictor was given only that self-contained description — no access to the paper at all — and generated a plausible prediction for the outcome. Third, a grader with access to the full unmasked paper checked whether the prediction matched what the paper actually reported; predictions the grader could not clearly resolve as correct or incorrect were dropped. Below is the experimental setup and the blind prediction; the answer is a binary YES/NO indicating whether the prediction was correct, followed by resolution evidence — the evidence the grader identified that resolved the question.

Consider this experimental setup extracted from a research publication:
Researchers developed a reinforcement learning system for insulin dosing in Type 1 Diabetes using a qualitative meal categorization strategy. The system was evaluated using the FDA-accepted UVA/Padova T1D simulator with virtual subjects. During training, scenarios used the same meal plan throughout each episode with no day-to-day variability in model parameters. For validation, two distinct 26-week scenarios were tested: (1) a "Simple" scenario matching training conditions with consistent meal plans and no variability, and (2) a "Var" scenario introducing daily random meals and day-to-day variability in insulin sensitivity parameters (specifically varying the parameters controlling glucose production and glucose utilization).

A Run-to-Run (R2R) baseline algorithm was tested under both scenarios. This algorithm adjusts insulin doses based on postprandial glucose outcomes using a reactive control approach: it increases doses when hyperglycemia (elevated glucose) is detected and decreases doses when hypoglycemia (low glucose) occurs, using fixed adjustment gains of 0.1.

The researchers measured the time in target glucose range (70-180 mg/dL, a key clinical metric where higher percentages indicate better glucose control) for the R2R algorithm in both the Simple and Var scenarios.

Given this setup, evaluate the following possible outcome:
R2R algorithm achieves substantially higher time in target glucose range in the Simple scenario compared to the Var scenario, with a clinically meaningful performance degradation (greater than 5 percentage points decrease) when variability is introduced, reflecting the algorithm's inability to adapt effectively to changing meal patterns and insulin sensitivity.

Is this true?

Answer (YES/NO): YES